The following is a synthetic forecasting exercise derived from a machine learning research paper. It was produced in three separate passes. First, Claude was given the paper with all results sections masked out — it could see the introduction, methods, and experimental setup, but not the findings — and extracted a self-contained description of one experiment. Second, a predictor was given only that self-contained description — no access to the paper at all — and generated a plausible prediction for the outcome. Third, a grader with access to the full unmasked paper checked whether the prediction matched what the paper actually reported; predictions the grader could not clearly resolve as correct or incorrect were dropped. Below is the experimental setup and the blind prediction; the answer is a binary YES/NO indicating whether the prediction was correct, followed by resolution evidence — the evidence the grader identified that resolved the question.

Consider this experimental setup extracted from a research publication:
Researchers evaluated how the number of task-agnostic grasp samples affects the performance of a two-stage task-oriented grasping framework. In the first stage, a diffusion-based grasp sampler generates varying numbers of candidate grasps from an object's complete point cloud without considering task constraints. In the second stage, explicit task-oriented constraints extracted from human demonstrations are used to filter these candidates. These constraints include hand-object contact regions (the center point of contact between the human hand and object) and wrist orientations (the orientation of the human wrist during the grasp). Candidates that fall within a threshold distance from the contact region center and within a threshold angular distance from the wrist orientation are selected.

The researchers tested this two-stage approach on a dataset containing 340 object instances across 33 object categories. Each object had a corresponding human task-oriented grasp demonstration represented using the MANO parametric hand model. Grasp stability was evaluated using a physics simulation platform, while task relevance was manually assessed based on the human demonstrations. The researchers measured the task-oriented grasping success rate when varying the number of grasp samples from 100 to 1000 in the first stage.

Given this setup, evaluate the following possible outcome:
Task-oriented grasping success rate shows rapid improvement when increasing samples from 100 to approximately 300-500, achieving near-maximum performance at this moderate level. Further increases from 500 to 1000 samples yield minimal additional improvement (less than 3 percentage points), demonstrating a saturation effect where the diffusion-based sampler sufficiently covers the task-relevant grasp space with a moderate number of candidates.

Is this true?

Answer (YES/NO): NO